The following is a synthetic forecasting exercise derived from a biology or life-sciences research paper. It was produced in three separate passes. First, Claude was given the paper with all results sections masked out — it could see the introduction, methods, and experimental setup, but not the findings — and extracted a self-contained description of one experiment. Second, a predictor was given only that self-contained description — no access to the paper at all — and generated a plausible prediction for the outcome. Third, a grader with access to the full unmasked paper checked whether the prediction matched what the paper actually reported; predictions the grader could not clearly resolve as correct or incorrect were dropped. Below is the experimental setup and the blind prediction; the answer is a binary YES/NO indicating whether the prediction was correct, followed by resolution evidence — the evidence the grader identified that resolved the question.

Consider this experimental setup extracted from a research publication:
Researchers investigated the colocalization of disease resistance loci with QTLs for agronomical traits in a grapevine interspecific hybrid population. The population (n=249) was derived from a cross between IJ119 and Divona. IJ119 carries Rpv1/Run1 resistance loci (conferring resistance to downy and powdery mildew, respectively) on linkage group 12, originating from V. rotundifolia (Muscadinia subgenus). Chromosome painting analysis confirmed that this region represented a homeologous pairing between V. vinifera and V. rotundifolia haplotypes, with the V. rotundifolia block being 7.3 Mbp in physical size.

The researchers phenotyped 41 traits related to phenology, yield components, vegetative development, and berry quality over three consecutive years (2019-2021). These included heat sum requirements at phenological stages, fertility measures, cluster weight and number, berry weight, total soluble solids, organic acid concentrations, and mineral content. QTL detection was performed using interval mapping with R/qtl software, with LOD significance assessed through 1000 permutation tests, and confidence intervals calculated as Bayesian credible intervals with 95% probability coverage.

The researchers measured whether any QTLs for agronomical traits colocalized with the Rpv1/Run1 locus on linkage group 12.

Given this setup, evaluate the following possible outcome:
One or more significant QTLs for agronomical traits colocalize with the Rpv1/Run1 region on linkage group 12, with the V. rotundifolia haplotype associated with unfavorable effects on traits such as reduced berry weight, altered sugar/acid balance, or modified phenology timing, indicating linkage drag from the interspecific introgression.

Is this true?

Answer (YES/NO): NO